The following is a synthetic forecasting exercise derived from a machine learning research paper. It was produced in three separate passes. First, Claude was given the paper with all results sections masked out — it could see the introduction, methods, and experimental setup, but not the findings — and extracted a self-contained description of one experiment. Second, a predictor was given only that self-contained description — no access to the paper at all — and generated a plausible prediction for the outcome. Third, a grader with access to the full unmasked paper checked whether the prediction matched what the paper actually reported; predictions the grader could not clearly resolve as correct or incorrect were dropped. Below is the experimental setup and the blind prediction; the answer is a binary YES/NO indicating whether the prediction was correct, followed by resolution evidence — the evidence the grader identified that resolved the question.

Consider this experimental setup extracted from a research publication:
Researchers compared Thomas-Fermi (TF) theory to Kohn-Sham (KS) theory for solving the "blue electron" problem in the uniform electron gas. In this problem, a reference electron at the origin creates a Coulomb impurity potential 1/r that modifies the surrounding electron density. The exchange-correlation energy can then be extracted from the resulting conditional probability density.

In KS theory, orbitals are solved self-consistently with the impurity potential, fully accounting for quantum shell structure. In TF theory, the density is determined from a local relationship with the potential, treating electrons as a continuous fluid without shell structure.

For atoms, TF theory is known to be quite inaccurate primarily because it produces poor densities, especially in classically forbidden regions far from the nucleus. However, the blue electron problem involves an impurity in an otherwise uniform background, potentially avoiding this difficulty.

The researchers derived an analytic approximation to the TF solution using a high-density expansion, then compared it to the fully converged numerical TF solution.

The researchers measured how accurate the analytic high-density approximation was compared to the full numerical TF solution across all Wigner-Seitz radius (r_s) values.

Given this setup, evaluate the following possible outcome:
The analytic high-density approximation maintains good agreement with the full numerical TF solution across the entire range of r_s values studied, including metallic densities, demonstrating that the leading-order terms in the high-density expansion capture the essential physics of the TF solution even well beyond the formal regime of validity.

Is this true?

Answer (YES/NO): YES